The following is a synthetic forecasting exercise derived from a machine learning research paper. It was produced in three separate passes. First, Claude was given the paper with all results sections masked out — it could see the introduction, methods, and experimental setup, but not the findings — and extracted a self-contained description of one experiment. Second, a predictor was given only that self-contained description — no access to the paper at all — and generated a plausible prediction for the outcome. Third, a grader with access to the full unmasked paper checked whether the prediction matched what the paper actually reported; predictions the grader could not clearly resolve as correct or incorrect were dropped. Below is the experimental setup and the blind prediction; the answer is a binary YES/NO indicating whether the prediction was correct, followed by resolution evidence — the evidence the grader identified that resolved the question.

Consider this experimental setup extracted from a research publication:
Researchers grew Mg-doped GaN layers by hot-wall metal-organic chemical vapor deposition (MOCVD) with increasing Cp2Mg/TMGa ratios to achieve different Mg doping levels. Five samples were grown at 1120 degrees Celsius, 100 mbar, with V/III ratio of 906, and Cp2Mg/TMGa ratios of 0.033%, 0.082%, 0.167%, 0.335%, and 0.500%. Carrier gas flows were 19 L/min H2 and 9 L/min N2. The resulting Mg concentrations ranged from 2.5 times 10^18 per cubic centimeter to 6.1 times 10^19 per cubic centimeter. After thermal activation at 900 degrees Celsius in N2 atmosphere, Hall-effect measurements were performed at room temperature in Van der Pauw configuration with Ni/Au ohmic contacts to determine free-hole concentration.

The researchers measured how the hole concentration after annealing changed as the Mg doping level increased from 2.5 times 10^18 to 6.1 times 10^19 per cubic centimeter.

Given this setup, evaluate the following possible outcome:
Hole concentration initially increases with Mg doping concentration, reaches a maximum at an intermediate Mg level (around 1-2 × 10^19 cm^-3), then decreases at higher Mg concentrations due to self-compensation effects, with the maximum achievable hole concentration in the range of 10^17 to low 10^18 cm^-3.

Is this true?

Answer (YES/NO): YES